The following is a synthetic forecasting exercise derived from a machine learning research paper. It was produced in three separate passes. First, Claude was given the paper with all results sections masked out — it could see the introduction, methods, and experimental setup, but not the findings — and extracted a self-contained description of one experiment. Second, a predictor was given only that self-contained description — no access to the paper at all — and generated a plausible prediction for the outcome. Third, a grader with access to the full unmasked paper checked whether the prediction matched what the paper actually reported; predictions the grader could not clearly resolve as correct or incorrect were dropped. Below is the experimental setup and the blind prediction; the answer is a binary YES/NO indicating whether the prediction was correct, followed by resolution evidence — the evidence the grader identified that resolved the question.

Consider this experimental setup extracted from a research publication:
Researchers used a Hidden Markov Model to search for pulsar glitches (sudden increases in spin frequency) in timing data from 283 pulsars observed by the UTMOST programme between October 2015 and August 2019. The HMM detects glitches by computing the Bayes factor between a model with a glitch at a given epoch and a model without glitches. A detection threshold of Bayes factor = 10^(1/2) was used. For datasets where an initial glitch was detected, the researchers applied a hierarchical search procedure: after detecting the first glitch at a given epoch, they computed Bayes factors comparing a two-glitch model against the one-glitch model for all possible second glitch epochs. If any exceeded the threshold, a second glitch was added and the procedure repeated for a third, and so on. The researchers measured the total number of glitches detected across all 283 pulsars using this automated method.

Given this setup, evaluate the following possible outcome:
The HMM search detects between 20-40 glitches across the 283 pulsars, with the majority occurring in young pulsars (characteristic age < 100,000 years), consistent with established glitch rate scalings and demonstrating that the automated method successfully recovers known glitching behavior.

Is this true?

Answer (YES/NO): NO